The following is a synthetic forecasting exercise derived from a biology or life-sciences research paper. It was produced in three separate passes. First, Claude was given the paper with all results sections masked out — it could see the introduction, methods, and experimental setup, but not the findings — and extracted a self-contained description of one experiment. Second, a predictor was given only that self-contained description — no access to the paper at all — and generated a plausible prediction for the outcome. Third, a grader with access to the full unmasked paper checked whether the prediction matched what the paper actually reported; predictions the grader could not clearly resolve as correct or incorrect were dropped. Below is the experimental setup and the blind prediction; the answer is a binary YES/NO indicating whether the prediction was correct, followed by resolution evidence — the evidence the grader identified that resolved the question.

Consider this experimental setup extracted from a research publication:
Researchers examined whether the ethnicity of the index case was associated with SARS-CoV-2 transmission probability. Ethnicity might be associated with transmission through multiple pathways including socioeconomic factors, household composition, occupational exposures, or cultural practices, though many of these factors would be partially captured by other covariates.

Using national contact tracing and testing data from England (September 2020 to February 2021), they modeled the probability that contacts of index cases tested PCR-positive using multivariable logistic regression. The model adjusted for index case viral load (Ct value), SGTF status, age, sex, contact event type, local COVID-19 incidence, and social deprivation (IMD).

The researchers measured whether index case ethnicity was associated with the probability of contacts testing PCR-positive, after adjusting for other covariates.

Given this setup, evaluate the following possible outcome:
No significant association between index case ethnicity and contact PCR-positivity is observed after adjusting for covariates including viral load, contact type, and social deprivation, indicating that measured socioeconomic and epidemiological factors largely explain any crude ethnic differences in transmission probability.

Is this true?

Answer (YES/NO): NO